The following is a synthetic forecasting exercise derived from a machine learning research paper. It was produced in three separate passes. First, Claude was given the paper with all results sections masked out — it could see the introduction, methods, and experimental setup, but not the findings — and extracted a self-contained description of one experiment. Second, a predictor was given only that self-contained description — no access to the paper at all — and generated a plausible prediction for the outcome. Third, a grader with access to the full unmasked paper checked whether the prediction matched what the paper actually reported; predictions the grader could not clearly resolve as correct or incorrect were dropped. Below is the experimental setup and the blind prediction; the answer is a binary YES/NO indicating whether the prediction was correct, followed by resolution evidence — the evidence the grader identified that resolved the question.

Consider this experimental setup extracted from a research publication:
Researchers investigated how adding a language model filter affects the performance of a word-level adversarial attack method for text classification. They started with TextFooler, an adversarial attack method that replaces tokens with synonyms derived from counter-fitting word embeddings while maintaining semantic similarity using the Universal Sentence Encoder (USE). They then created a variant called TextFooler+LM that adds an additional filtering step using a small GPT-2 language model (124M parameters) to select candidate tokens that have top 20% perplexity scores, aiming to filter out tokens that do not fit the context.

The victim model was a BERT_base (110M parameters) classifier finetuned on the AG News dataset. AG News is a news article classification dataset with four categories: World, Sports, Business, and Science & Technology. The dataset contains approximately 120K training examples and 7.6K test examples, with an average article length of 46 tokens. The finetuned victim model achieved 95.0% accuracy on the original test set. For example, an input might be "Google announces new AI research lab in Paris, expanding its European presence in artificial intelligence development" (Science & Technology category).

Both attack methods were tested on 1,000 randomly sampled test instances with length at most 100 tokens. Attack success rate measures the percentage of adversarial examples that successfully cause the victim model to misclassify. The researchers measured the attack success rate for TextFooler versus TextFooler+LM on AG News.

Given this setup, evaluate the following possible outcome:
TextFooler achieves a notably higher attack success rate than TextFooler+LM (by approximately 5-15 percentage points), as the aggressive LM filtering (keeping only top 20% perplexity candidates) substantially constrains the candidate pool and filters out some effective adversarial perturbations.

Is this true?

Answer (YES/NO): NO